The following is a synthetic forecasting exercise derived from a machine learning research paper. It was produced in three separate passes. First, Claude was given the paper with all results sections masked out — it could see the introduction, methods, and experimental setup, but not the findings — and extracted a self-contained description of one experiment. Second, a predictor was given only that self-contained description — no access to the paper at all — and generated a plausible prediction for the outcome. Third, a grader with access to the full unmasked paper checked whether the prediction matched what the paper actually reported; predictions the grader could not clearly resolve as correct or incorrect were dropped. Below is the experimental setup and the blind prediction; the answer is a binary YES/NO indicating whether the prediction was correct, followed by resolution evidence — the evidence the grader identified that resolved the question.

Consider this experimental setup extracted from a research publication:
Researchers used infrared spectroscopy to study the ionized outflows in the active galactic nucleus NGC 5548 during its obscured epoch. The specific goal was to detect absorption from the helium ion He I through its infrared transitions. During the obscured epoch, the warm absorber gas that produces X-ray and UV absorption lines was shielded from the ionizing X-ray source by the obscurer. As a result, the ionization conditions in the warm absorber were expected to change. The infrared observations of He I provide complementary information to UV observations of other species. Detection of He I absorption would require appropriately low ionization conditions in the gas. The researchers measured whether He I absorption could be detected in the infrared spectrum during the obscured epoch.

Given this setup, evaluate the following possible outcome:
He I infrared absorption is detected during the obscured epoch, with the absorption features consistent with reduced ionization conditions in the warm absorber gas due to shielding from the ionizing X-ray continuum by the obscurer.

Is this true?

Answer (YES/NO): YES